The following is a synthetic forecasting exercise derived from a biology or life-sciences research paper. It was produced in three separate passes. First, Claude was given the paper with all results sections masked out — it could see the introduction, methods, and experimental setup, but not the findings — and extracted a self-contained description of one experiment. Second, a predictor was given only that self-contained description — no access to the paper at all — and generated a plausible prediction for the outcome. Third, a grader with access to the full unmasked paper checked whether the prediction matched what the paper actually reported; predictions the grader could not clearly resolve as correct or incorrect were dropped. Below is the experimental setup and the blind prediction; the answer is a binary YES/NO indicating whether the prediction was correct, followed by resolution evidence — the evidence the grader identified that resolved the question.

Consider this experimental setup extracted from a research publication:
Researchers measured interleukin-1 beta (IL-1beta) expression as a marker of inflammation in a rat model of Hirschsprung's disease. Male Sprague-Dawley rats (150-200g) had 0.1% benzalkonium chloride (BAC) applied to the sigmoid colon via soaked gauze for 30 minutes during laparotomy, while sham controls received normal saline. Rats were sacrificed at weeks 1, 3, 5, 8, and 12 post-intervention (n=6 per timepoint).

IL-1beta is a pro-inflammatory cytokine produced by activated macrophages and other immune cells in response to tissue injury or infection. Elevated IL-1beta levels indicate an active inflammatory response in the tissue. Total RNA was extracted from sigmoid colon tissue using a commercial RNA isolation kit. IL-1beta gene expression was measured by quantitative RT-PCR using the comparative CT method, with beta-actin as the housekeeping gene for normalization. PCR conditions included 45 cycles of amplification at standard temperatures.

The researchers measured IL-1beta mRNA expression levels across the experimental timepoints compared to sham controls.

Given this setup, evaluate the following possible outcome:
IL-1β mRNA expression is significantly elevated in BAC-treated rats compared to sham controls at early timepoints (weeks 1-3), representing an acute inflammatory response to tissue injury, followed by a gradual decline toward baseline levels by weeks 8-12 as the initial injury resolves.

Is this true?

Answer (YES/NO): NO